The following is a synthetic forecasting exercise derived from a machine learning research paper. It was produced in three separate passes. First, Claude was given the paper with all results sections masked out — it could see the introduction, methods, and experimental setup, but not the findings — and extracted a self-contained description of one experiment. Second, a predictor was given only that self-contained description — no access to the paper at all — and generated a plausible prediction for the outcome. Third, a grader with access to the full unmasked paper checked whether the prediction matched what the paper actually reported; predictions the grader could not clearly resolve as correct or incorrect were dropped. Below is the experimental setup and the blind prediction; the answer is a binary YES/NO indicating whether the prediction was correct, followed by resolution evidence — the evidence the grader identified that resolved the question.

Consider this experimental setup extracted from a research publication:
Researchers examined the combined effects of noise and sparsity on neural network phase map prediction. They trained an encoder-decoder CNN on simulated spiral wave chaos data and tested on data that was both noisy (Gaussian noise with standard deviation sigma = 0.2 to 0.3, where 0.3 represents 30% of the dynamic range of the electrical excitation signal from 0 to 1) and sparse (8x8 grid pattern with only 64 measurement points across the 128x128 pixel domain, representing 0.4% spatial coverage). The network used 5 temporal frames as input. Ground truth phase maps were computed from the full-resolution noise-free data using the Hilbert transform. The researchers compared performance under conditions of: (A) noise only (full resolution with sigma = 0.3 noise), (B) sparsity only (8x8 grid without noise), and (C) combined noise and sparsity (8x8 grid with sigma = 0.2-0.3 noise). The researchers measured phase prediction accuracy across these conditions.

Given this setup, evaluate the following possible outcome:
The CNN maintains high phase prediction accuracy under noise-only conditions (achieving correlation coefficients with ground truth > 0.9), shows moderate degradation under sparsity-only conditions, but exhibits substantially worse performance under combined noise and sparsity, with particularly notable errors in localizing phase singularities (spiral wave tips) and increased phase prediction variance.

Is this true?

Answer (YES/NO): NO